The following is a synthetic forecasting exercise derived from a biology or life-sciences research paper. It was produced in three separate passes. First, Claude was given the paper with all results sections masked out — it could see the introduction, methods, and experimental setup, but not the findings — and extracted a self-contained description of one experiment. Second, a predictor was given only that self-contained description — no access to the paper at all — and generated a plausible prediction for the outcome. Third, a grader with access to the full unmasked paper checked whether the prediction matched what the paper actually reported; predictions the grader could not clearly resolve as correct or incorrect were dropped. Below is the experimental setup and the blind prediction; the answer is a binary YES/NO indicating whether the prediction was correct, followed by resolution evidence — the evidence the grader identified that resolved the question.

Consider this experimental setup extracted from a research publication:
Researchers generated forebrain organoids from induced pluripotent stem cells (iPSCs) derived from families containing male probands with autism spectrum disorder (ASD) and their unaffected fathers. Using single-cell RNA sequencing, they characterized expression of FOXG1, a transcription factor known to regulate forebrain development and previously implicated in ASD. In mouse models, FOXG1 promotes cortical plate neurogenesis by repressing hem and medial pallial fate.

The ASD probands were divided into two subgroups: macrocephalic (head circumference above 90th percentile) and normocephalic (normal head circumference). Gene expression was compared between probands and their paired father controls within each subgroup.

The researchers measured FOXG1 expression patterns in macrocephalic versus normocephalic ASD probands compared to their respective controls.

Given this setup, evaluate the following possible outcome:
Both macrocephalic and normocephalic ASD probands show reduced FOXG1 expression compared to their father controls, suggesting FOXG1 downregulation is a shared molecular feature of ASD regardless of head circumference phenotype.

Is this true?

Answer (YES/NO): NO